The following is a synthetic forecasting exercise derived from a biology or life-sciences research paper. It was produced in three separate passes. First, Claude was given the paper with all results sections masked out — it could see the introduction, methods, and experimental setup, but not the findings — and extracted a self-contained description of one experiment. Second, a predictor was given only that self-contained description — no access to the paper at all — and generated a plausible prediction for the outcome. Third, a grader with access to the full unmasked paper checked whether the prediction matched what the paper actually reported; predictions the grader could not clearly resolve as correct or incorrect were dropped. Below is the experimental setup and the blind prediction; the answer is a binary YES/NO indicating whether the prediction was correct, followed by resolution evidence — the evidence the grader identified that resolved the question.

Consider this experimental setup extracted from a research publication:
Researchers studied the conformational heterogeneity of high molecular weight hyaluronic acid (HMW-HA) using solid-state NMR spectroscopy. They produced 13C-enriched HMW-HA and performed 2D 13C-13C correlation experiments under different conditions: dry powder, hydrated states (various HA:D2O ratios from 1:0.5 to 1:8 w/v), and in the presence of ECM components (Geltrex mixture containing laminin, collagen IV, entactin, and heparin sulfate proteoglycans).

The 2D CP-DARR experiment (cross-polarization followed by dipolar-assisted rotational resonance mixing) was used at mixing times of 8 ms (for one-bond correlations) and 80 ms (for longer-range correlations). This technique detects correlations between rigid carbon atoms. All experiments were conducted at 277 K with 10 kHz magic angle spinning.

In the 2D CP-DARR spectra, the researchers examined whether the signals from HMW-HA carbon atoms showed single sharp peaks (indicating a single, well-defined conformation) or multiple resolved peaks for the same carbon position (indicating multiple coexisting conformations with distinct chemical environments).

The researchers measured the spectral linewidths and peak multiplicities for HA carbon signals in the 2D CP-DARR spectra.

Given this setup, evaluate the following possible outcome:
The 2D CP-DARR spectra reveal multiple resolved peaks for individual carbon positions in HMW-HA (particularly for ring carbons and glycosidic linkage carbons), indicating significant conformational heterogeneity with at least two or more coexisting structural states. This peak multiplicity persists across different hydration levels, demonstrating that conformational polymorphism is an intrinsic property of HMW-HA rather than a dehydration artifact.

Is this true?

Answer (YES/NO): NO